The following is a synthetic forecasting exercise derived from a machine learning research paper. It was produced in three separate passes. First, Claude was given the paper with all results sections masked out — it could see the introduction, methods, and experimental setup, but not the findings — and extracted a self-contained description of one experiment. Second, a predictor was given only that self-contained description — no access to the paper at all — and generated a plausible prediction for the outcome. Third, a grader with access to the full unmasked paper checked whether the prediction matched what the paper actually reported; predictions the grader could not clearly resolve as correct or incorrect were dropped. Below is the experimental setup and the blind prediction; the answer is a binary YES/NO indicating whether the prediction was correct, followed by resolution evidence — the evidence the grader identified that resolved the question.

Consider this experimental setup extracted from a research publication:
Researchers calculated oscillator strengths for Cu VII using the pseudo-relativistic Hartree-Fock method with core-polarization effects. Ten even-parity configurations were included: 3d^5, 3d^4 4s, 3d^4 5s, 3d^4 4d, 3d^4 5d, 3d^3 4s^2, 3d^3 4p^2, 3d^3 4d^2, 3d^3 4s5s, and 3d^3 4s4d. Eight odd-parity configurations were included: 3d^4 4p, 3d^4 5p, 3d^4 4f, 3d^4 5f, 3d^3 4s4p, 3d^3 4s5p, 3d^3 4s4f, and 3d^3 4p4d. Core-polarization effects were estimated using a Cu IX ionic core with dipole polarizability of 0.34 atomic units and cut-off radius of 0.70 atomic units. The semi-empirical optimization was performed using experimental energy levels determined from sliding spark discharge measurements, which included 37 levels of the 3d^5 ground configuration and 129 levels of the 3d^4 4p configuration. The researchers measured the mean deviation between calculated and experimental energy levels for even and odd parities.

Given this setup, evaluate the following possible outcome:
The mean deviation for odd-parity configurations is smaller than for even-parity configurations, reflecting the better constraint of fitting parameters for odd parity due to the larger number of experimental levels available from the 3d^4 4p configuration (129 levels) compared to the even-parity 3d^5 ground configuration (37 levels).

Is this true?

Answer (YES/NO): NO